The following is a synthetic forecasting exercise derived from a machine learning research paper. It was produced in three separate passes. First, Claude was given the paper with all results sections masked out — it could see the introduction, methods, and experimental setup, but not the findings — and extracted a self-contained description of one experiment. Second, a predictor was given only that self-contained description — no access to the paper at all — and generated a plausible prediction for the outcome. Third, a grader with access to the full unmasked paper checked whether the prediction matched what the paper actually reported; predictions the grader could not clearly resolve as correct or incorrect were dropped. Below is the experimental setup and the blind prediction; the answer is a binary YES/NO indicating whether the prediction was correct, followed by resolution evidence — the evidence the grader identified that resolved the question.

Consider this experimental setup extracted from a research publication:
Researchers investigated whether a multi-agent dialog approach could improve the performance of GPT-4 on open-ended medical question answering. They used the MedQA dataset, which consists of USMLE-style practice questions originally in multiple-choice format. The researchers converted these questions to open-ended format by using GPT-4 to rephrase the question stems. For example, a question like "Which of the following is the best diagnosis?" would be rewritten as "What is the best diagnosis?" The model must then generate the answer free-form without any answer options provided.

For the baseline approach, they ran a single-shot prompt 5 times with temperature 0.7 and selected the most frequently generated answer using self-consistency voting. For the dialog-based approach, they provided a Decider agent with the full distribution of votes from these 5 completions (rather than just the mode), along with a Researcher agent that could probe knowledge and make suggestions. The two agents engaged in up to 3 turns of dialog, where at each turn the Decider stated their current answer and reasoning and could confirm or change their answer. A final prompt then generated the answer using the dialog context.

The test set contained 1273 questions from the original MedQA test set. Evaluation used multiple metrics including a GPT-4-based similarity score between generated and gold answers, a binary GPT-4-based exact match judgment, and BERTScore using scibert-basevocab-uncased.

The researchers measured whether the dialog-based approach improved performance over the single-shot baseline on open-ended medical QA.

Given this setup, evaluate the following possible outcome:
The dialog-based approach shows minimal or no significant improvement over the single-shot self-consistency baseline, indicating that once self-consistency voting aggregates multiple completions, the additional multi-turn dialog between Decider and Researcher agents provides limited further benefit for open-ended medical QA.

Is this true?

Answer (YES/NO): YES